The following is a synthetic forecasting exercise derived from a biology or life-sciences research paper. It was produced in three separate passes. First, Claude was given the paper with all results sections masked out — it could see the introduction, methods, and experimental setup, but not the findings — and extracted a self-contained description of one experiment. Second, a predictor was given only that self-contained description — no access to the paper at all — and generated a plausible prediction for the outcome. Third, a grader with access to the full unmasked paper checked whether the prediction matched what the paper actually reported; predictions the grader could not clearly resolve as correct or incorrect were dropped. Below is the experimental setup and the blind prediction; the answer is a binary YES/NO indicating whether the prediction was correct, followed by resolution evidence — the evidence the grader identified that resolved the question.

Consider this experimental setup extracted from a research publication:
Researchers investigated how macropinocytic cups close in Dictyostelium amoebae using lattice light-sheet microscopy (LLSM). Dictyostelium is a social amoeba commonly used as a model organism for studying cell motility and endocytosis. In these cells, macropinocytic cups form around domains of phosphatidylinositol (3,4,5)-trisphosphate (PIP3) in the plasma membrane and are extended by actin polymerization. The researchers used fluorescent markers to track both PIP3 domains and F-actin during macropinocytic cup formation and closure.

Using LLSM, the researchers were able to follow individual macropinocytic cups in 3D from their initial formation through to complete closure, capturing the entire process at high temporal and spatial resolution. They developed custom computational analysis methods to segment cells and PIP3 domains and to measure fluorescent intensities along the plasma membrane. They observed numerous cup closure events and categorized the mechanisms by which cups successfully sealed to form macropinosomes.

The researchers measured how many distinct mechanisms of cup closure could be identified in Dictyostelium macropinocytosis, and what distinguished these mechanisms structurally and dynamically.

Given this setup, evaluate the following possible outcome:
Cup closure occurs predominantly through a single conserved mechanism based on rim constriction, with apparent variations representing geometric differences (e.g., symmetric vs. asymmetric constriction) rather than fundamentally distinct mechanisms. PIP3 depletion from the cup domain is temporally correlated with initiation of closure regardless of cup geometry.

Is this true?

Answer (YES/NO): NO